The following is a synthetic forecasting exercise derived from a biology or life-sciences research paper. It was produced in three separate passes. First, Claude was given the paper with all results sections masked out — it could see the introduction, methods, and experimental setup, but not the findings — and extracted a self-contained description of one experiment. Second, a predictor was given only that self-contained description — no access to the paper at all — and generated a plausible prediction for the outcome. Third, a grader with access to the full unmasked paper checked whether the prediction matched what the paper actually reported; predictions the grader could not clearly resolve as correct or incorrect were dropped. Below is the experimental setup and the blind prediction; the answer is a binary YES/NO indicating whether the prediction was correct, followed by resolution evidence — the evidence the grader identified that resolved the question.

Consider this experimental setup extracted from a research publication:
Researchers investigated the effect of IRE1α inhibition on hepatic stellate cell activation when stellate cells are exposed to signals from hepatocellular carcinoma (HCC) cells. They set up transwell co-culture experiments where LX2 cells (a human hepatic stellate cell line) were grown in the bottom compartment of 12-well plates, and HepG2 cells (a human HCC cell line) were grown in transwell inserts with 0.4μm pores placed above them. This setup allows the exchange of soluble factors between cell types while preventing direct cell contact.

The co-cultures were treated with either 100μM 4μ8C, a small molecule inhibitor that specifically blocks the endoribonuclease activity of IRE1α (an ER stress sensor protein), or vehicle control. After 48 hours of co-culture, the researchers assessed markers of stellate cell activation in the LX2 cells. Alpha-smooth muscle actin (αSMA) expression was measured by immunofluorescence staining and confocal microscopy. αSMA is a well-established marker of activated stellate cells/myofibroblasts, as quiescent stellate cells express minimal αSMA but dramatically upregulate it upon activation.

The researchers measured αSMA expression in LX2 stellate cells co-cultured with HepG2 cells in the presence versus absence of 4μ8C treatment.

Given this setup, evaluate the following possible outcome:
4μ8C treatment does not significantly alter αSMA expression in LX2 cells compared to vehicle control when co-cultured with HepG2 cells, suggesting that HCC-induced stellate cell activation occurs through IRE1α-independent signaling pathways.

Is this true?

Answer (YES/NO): NO